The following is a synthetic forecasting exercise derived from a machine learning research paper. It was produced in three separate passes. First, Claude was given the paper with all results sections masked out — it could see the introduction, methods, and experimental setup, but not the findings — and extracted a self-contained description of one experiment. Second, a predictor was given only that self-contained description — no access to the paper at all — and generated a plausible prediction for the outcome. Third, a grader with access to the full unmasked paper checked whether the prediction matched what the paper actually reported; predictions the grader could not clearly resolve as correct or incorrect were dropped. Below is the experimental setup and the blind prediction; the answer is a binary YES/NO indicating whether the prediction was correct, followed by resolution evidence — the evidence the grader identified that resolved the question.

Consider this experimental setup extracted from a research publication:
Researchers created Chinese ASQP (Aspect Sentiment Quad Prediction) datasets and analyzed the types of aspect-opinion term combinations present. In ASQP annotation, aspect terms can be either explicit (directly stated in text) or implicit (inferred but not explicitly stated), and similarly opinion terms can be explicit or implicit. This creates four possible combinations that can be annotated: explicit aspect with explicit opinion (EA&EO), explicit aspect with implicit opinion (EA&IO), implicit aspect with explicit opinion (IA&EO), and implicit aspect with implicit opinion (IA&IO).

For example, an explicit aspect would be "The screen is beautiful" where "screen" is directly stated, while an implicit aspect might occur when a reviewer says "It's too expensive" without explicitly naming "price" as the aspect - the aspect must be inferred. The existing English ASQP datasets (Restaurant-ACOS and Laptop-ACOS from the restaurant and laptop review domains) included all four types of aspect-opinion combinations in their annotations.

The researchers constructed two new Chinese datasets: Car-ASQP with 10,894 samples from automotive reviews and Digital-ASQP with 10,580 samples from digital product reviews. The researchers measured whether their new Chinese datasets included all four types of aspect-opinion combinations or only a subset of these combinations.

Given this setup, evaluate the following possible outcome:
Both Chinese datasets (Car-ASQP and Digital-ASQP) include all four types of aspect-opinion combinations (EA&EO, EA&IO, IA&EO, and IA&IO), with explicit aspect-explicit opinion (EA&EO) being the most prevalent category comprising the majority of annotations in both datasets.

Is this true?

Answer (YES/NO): NO